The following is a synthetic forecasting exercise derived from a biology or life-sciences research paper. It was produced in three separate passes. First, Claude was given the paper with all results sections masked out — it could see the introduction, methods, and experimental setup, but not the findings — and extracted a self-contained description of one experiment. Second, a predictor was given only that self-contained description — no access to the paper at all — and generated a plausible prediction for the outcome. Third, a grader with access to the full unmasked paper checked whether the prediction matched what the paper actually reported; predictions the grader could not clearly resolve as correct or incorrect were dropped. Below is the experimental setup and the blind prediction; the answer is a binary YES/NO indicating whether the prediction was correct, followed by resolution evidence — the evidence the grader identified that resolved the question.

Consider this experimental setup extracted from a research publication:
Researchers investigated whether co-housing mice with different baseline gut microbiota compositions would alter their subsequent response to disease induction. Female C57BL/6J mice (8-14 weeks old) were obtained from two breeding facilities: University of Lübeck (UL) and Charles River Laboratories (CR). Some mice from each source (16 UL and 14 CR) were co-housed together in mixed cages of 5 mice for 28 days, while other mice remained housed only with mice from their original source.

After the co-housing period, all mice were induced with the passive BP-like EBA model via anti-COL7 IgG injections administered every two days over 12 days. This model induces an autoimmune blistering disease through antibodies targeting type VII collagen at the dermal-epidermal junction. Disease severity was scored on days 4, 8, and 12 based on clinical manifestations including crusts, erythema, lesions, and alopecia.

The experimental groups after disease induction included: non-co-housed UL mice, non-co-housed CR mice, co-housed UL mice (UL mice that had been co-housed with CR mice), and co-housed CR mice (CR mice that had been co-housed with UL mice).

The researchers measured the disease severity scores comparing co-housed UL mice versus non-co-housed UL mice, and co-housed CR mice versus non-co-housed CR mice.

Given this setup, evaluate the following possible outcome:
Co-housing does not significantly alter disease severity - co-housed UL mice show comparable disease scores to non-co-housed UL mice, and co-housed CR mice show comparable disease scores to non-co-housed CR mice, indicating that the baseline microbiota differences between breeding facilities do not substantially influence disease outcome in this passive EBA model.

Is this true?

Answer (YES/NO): NO